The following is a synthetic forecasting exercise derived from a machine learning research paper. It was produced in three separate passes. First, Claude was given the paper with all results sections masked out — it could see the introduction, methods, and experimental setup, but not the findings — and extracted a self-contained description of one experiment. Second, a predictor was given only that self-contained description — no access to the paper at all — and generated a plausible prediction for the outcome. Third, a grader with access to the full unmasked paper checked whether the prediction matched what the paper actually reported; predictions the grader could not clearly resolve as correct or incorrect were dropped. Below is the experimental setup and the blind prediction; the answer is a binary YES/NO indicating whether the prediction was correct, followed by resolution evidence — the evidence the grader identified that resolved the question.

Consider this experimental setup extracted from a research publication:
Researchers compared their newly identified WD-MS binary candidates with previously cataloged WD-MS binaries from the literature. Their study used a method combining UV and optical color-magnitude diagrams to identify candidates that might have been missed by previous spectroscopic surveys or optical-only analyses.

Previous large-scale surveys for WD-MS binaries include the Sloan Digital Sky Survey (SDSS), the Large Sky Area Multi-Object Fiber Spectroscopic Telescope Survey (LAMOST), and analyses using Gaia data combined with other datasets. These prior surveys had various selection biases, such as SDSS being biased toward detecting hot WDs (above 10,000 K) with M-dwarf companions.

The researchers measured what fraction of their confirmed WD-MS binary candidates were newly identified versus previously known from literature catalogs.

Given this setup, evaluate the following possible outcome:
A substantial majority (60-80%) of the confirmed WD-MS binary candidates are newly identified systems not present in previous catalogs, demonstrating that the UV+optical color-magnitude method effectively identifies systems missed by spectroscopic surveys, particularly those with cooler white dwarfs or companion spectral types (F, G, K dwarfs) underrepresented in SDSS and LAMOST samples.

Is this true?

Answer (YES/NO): NO